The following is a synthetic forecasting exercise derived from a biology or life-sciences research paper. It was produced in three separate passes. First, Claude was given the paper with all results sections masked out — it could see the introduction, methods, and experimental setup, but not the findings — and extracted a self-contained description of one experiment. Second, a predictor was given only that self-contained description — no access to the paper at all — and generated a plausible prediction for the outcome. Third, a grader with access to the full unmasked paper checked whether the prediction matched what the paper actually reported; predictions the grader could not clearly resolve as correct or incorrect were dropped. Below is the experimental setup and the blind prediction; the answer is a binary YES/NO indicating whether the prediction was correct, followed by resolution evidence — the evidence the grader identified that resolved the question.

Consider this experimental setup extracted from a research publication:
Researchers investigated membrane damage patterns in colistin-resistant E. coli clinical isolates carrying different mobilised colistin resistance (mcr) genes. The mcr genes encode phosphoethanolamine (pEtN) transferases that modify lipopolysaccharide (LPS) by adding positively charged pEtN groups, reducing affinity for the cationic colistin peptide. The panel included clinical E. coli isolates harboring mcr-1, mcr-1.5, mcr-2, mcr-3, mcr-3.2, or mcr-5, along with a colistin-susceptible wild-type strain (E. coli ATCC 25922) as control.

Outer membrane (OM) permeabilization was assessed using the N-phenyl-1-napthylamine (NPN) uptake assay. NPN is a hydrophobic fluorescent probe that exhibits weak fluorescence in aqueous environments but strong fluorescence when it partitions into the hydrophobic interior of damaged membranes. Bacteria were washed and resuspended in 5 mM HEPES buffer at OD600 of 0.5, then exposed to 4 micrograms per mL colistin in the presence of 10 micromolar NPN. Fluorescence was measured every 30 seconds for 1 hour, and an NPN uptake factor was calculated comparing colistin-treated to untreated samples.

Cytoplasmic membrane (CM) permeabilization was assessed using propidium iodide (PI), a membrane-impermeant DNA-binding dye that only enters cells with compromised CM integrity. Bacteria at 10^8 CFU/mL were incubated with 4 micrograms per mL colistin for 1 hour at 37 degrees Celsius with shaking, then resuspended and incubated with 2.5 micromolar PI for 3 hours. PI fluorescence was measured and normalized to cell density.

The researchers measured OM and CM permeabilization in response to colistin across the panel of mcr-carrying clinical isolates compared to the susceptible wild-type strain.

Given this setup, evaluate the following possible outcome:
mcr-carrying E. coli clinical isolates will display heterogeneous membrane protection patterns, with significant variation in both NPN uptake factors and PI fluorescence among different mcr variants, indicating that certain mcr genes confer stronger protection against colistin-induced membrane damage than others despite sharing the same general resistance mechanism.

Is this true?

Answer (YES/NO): NO